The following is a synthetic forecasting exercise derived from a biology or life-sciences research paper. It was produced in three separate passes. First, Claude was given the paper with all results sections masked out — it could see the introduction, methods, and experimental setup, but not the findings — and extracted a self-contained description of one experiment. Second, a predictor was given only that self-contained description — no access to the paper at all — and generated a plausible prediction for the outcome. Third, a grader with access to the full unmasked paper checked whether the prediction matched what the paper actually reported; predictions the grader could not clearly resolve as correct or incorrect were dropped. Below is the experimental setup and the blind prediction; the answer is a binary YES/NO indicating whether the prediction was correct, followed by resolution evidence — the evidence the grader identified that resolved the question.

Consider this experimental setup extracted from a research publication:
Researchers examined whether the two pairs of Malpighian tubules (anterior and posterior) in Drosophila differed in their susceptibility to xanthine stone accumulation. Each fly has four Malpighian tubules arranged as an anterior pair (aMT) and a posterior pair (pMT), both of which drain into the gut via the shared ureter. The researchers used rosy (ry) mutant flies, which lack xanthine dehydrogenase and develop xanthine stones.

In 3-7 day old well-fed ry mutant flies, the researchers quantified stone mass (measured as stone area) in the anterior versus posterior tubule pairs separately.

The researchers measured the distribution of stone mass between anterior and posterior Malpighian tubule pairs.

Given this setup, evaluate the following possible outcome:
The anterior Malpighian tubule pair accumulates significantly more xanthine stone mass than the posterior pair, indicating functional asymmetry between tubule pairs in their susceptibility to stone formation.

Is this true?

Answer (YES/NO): NO